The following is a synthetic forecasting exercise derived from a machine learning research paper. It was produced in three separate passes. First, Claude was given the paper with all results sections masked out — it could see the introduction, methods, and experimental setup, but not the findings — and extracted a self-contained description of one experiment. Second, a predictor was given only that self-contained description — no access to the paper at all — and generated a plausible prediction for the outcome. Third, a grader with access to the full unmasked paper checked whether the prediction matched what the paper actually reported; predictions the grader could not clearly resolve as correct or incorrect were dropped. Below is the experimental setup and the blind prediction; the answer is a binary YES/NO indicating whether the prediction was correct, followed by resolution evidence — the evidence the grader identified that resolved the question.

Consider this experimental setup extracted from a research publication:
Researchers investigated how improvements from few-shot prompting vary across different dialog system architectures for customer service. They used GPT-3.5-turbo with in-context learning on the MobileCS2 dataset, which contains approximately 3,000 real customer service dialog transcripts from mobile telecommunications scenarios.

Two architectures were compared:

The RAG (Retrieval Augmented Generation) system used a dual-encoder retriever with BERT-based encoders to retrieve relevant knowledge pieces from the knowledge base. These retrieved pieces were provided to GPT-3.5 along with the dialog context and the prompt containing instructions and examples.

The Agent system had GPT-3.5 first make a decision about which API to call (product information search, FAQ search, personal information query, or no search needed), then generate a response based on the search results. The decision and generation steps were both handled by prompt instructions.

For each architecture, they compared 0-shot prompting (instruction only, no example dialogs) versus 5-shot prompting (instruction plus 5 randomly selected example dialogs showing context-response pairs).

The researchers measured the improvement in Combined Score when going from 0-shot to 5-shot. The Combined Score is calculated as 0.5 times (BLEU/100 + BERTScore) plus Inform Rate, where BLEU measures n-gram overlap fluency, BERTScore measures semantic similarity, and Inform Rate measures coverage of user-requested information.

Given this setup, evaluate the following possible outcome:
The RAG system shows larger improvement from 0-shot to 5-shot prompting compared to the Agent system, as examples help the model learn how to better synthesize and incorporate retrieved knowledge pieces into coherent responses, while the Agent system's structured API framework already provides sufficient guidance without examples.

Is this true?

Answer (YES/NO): NO